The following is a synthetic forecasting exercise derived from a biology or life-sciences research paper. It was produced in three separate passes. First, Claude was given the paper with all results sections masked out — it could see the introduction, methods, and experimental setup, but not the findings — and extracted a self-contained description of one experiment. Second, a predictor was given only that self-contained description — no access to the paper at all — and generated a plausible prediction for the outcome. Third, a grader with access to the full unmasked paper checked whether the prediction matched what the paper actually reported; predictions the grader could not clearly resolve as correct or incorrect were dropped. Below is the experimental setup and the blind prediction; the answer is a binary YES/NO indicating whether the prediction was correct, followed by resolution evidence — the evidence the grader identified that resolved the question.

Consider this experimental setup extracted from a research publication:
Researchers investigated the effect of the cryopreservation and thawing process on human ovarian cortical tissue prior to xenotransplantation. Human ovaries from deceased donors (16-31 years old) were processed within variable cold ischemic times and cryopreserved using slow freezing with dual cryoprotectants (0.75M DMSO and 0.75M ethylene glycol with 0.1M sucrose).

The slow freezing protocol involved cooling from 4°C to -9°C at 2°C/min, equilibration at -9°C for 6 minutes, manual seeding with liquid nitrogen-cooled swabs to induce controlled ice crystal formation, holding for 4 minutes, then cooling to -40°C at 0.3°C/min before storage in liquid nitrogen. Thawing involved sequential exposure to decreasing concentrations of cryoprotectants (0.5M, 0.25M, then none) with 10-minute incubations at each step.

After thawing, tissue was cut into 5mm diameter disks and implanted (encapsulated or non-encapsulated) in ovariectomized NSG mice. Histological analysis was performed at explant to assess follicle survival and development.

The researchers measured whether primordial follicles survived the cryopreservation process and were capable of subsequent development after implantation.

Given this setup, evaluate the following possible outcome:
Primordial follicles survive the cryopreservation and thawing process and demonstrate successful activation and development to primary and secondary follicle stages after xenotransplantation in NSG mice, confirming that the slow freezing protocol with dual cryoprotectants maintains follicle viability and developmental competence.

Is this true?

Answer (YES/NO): YES